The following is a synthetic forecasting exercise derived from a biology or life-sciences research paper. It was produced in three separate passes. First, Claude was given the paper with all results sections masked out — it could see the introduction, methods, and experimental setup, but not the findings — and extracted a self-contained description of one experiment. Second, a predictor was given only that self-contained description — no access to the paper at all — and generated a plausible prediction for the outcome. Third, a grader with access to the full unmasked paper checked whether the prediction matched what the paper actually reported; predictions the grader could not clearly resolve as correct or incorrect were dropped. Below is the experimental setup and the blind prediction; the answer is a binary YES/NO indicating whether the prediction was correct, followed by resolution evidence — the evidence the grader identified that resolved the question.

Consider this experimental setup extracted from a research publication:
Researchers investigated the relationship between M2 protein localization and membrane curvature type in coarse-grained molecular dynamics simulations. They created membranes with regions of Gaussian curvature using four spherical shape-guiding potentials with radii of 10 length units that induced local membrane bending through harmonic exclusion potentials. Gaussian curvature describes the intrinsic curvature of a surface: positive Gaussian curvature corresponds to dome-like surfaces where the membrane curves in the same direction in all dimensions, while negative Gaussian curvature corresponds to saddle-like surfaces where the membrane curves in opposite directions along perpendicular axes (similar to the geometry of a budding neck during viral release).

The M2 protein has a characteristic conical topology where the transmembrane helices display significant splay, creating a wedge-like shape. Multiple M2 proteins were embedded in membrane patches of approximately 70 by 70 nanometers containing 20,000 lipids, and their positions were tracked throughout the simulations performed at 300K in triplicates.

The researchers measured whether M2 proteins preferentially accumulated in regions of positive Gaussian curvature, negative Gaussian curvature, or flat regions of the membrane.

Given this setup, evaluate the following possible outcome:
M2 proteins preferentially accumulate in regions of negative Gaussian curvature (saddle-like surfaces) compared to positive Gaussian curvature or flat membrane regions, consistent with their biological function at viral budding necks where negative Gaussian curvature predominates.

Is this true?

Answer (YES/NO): NO